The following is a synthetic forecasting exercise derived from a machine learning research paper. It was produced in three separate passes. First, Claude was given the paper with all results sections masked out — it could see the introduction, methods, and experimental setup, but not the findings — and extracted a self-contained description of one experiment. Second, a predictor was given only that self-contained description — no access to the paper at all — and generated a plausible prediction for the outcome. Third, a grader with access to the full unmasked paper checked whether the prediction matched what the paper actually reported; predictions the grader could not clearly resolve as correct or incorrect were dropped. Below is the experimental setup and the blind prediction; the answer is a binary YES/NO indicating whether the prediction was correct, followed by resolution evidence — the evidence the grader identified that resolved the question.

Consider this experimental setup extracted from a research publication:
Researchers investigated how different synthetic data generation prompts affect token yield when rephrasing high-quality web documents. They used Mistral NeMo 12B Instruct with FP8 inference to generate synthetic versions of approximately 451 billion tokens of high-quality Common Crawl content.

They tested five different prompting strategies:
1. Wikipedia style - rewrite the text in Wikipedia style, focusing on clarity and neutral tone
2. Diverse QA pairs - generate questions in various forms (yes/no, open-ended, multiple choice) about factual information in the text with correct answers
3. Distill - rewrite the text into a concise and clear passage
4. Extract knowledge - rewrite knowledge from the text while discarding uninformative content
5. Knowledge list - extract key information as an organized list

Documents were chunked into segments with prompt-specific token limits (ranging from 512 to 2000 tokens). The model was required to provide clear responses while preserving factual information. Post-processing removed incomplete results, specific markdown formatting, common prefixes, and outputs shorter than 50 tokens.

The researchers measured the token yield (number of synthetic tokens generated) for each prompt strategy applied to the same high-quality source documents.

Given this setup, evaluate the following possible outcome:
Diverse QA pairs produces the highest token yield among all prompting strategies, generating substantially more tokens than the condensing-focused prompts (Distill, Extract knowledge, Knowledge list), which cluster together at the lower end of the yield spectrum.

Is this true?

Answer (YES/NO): NO